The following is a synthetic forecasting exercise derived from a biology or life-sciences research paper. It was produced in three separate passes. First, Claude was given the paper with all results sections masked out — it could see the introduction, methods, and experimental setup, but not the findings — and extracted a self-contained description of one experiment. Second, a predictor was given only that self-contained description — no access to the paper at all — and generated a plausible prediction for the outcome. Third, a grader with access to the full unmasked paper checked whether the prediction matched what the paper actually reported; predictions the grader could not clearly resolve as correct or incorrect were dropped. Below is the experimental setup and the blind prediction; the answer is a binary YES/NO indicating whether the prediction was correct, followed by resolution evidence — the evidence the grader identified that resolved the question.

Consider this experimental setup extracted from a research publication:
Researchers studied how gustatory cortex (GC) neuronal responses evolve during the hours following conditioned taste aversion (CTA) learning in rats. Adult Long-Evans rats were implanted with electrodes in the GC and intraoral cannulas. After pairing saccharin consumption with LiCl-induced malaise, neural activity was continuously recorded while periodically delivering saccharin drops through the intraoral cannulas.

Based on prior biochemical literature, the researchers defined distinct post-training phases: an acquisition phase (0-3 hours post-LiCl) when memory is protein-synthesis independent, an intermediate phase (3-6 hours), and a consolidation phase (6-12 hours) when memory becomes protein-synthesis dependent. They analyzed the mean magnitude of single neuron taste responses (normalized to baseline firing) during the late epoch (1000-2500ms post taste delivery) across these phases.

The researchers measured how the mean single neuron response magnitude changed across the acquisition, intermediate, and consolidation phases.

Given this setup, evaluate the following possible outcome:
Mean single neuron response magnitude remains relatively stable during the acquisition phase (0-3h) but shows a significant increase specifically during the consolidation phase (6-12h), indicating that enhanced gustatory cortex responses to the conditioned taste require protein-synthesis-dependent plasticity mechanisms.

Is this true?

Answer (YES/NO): NO